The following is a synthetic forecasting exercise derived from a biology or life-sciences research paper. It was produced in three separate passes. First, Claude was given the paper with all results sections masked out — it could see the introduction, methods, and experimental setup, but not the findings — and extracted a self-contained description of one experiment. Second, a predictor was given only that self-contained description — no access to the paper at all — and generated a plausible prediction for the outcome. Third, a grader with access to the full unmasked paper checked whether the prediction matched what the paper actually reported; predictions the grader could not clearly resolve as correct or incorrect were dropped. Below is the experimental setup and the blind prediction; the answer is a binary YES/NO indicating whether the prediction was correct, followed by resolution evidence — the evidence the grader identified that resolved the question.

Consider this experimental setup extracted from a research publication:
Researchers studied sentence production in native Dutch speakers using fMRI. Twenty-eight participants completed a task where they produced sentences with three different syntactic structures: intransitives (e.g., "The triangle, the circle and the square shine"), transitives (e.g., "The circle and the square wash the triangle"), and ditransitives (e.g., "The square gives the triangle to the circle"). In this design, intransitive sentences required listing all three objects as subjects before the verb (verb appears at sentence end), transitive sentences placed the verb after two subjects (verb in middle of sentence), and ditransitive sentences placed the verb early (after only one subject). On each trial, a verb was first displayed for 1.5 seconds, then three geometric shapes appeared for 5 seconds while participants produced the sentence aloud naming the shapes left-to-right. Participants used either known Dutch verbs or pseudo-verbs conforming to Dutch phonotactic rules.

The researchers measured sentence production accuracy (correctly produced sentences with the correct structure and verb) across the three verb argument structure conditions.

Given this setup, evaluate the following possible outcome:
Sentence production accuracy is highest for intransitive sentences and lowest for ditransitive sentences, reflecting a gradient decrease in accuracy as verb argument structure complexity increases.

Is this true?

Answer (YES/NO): NO